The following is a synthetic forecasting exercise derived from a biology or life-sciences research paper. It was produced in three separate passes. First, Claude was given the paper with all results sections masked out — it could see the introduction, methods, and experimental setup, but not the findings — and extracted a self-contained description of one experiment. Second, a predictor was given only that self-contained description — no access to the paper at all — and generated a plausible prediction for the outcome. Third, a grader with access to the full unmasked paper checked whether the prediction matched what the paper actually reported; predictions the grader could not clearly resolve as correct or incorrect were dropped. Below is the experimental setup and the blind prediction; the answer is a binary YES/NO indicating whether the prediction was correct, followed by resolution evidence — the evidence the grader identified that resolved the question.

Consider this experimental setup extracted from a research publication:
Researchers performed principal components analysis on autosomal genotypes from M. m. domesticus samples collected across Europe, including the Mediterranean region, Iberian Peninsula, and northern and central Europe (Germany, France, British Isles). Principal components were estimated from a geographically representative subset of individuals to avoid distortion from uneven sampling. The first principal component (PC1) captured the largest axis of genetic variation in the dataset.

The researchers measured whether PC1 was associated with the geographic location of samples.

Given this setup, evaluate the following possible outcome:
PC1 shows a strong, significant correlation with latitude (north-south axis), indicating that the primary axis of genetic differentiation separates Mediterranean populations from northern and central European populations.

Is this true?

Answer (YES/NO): YES